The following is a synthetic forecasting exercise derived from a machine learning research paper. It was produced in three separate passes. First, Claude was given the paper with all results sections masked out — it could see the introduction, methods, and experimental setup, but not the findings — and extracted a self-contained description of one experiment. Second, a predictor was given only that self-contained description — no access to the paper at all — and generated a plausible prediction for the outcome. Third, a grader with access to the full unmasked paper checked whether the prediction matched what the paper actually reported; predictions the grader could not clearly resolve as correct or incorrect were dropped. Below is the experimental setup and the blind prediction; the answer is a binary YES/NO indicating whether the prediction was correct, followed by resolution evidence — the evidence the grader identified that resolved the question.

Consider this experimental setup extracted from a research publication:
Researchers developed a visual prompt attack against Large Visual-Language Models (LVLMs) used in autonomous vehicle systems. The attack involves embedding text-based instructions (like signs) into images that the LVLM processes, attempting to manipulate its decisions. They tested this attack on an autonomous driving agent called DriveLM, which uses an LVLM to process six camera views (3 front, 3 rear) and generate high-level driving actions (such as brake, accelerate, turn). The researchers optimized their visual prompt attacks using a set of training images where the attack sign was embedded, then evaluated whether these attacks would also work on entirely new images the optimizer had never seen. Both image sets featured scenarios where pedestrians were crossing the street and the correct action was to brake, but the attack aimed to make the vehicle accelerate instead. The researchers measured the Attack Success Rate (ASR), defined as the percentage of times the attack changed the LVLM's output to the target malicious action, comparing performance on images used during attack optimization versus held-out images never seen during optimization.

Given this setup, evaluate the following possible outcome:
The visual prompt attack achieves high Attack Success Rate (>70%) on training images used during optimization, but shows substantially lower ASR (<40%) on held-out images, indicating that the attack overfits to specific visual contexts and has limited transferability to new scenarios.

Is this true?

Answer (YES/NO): NO